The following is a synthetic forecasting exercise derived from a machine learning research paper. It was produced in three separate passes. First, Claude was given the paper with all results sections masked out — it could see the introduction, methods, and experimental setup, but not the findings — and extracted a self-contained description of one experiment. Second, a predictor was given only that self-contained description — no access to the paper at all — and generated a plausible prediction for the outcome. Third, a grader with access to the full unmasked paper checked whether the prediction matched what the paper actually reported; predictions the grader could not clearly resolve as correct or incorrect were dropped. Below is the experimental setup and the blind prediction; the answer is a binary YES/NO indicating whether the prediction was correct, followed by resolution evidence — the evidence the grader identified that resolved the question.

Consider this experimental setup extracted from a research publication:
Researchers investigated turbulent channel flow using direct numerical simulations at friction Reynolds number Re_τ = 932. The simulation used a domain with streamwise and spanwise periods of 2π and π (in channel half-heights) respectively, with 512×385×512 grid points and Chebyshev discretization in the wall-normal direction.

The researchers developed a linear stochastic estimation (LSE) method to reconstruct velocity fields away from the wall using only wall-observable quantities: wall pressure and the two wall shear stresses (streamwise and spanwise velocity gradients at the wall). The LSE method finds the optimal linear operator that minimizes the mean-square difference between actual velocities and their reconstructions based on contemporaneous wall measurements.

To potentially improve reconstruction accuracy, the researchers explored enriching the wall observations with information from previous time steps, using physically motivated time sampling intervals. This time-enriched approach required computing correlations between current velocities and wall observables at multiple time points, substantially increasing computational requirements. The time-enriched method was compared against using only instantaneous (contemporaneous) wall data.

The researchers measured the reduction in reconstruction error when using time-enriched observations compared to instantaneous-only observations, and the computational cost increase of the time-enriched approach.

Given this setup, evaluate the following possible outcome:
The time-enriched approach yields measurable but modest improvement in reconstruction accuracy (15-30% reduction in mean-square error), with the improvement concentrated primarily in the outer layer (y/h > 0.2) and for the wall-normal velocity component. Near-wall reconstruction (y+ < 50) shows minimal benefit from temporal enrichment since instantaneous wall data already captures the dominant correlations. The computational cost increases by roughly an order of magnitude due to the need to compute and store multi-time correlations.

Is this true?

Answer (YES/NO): NO